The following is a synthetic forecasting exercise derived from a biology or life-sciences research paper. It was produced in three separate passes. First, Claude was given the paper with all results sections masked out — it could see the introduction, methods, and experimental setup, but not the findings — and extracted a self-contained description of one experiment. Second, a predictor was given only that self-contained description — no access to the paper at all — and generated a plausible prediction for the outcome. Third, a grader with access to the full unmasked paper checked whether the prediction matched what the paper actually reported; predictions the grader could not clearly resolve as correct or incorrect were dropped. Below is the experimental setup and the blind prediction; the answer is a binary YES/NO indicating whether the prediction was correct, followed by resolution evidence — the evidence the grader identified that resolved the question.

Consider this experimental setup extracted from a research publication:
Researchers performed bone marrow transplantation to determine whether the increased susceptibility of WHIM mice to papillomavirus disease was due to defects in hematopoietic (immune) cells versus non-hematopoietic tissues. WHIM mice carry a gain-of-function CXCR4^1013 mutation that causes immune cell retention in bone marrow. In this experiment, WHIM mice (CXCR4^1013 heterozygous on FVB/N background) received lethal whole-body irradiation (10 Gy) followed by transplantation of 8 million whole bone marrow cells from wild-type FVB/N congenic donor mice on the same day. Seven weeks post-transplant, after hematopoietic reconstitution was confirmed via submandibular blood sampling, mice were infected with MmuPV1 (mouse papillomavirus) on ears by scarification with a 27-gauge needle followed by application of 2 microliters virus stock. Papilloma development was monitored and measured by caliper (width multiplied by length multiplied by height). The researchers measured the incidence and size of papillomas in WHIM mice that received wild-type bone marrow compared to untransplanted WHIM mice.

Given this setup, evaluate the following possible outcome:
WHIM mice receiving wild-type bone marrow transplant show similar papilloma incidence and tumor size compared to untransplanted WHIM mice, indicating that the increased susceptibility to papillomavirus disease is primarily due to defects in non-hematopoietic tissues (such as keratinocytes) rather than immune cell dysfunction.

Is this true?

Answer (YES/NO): NO